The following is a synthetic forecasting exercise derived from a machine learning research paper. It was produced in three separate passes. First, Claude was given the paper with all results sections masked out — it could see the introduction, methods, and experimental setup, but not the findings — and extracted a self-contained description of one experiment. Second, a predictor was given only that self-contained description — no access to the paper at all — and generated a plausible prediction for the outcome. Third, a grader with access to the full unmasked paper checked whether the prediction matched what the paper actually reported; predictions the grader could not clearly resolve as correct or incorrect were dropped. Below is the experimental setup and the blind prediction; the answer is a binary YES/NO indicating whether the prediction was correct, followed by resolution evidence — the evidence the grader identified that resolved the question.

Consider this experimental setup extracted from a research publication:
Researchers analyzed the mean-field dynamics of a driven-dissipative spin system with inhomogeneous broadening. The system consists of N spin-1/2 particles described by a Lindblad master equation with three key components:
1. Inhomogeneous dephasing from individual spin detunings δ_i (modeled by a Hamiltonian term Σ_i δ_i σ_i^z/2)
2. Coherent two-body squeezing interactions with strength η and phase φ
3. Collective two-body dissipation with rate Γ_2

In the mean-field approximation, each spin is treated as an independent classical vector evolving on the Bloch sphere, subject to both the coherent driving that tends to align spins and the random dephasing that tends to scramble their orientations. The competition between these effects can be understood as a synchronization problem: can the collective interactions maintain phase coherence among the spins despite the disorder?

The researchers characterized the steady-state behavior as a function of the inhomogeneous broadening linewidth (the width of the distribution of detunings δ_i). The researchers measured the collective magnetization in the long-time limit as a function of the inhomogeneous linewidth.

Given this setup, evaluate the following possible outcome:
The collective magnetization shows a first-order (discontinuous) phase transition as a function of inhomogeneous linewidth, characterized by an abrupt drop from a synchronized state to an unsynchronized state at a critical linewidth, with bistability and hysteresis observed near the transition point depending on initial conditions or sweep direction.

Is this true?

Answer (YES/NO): NO